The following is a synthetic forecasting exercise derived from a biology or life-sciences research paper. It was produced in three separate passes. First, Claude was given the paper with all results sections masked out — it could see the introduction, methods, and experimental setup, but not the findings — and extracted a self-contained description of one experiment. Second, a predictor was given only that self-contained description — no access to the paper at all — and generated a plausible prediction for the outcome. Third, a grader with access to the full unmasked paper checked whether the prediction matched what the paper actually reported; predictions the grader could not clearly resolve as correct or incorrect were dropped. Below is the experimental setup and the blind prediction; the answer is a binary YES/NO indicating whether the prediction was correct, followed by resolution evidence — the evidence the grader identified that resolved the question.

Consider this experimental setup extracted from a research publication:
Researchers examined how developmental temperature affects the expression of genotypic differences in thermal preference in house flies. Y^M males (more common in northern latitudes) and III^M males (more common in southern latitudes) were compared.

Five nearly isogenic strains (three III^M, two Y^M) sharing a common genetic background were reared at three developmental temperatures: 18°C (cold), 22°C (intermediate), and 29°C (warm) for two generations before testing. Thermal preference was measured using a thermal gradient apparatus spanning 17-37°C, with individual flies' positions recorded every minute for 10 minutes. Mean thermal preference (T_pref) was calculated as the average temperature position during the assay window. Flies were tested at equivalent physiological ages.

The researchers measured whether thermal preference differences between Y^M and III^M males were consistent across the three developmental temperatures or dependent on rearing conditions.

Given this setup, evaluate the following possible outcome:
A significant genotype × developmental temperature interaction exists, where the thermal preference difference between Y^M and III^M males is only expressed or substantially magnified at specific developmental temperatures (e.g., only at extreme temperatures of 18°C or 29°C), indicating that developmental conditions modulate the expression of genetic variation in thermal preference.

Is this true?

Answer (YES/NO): NO